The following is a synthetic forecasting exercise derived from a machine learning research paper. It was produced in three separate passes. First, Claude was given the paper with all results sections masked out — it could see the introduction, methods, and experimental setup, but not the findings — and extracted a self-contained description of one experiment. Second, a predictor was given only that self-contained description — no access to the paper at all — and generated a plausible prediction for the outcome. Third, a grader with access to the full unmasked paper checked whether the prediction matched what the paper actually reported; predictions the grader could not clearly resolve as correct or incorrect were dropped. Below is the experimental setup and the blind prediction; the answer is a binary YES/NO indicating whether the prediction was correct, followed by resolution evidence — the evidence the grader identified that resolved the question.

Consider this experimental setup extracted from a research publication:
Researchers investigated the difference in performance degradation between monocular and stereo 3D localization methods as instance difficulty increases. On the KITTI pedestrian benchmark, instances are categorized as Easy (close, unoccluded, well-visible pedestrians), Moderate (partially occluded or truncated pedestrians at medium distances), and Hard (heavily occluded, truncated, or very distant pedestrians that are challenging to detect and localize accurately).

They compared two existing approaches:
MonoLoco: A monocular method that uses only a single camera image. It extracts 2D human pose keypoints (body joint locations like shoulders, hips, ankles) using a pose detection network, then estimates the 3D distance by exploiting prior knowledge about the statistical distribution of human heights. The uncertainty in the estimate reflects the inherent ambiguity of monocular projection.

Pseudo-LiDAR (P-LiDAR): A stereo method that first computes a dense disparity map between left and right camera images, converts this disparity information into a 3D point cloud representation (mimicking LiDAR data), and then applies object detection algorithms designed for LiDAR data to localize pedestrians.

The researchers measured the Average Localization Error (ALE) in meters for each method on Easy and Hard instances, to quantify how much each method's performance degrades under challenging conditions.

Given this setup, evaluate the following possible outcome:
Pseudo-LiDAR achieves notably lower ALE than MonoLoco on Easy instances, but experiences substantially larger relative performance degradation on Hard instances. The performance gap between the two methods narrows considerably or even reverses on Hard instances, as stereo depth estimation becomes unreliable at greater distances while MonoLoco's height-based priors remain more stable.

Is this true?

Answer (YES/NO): YES